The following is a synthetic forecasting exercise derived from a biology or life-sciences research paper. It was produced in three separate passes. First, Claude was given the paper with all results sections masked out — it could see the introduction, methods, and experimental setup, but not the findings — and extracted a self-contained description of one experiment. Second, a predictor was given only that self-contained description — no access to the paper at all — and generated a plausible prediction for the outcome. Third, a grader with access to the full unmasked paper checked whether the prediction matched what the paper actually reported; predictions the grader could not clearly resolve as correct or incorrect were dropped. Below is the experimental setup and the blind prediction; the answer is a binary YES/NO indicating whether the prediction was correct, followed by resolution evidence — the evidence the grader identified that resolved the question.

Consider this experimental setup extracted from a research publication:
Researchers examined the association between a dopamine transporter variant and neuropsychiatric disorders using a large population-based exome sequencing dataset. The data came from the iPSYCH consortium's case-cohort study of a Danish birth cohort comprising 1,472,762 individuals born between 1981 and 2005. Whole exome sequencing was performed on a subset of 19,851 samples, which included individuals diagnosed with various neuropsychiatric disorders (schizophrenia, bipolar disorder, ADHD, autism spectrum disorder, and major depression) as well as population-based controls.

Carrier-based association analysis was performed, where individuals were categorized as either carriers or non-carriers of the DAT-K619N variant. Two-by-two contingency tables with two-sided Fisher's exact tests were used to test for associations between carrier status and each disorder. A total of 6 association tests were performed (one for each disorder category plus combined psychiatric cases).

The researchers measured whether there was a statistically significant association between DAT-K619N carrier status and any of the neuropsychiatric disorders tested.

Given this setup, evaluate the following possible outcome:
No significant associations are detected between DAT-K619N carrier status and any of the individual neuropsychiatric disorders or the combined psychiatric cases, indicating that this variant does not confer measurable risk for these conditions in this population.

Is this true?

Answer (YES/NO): NO